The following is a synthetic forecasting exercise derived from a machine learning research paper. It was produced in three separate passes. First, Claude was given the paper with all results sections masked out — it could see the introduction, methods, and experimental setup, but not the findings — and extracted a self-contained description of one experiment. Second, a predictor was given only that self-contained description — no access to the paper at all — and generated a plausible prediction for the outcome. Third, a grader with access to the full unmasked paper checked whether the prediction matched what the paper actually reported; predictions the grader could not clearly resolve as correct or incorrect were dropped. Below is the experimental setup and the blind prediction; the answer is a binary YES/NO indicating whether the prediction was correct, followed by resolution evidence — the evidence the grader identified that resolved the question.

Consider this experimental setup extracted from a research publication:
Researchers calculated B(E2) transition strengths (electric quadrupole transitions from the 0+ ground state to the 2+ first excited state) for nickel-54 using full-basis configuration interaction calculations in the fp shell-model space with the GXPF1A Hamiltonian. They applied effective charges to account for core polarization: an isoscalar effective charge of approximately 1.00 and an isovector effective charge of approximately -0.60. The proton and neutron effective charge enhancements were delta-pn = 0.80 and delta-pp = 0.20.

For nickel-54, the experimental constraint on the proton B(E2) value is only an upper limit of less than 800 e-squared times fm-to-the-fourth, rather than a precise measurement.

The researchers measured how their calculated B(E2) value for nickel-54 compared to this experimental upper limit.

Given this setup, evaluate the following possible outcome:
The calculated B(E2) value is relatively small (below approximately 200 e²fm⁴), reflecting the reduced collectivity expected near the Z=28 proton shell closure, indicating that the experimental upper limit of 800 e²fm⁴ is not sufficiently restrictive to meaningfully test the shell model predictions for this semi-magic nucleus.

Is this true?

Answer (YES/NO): NO